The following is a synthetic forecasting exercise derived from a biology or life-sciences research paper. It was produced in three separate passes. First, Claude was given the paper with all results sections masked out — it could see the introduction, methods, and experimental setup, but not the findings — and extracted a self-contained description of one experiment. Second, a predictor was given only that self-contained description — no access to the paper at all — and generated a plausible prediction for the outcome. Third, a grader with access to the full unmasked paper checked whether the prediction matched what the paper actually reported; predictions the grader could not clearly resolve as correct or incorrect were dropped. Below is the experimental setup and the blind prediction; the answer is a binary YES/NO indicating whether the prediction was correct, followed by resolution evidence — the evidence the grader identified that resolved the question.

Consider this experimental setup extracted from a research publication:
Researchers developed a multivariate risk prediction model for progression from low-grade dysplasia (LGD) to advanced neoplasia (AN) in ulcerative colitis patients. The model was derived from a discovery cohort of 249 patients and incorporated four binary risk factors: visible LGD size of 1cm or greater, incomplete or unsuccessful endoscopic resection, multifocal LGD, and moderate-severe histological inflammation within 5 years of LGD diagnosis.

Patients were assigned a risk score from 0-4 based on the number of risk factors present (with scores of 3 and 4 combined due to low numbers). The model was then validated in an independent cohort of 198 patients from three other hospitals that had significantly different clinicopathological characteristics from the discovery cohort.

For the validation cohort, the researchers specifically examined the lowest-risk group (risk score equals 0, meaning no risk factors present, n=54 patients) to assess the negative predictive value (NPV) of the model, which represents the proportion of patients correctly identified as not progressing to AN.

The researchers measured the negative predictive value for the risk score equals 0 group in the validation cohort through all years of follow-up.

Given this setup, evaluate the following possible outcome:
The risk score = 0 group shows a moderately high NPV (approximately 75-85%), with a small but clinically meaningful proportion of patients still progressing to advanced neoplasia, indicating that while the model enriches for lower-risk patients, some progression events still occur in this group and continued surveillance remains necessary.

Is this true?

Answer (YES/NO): NO